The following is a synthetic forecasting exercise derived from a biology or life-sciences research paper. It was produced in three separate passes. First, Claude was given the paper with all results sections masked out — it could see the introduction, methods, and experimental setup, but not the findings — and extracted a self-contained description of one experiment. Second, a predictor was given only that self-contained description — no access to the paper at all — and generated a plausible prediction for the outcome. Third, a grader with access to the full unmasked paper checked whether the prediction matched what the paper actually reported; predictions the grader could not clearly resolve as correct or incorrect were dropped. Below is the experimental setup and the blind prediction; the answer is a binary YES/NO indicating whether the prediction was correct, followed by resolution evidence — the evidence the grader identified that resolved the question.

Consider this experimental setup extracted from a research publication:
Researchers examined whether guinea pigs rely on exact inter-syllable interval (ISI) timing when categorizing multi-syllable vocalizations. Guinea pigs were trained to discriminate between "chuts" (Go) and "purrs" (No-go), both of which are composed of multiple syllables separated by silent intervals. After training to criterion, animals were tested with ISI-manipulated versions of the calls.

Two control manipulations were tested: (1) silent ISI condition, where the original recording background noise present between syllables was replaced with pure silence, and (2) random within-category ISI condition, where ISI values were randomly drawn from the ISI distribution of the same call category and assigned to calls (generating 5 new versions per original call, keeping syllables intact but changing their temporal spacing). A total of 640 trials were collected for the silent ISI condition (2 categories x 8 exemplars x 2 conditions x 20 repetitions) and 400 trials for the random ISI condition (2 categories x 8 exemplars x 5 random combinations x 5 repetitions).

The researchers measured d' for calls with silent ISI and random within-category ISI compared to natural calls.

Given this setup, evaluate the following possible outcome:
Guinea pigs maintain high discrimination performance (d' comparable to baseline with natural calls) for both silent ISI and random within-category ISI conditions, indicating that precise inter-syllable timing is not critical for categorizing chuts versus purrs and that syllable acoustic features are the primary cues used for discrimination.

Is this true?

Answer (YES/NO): YES